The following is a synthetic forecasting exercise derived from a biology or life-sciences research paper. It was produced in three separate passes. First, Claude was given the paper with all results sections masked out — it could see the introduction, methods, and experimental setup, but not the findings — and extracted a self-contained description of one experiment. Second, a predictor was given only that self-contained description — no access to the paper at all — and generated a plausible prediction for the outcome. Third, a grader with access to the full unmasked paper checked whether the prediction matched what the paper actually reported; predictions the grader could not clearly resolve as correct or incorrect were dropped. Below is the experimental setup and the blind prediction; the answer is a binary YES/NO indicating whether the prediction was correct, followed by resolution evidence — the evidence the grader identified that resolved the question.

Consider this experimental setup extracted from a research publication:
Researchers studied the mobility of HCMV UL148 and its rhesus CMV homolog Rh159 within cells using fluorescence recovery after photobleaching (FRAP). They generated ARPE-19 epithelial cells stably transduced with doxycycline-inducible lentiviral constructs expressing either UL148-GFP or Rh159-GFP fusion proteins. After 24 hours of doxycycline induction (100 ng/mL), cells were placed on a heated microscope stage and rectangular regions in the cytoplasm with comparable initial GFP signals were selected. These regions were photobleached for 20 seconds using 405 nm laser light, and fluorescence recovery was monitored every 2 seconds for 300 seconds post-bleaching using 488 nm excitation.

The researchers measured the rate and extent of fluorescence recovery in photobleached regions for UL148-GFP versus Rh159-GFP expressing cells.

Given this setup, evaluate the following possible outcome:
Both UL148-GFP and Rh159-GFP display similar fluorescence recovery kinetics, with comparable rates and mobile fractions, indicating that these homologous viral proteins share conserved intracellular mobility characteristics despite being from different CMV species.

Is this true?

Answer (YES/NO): NO